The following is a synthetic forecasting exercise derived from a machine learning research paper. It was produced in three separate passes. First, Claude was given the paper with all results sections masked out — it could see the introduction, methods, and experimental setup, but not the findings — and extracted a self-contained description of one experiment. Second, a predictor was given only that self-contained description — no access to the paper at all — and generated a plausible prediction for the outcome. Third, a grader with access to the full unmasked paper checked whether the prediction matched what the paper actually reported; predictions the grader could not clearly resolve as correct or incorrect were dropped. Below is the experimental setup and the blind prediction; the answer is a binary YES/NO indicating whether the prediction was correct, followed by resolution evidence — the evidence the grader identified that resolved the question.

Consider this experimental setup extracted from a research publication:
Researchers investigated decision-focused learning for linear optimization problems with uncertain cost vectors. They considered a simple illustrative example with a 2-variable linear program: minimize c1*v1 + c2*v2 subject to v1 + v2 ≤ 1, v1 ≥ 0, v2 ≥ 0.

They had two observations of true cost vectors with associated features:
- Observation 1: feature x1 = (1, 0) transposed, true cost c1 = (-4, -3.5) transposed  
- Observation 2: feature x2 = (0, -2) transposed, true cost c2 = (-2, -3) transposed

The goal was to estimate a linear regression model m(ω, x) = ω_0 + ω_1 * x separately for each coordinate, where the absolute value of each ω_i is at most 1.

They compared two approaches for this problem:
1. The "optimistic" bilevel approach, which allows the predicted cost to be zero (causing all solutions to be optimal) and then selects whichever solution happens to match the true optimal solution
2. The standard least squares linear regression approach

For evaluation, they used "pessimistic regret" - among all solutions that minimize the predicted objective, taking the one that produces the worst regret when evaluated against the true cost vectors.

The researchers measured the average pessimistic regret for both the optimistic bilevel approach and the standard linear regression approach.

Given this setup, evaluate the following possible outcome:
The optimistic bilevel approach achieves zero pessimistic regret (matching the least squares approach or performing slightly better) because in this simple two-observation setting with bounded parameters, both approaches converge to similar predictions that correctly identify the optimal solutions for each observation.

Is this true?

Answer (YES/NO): NO